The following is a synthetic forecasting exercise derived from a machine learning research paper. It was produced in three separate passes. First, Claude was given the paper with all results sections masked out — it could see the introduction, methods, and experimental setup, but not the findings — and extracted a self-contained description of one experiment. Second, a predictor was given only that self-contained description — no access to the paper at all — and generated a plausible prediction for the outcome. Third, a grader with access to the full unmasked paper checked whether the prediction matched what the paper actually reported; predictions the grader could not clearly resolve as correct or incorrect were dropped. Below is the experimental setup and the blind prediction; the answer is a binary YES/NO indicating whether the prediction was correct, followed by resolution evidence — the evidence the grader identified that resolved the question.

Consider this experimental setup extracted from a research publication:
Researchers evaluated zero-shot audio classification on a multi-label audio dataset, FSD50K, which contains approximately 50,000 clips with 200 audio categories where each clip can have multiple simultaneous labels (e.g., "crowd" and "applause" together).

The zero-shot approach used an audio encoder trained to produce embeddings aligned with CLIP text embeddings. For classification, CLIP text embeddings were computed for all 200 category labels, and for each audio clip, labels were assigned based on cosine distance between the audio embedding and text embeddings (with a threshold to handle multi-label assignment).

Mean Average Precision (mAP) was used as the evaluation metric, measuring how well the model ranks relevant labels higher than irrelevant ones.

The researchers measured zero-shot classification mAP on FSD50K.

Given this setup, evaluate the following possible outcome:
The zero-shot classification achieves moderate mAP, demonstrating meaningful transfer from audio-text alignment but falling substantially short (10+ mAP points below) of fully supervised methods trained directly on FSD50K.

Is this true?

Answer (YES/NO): NO